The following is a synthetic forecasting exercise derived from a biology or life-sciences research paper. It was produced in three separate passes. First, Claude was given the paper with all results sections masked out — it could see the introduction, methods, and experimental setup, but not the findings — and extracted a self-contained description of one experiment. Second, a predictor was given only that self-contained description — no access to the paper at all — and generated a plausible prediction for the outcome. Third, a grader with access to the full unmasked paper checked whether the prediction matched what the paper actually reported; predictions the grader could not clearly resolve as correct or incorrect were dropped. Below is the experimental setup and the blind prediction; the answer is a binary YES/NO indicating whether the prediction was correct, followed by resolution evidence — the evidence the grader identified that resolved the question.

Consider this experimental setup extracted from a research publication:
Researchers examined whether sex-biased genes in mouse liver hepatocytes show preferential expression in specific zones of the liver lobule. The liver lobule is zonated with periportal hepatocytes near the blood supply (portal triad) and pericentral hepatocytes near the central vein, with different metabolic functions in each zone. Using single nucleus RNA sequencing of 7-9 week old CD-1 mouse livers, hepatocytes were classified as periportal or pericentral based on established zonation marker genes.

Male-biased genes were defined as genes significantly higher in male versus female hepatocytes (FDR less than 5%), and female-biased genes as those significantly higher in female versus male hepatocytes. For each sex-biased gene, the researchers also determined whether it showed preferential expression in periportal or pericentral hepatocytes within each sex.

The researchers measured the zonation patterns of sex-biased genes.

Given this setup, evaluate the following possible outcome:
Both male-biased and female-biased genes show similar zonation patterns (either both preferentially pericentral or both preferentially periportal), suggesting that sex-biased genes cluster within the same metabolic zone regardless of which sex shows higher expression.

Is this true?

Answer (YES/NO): NO